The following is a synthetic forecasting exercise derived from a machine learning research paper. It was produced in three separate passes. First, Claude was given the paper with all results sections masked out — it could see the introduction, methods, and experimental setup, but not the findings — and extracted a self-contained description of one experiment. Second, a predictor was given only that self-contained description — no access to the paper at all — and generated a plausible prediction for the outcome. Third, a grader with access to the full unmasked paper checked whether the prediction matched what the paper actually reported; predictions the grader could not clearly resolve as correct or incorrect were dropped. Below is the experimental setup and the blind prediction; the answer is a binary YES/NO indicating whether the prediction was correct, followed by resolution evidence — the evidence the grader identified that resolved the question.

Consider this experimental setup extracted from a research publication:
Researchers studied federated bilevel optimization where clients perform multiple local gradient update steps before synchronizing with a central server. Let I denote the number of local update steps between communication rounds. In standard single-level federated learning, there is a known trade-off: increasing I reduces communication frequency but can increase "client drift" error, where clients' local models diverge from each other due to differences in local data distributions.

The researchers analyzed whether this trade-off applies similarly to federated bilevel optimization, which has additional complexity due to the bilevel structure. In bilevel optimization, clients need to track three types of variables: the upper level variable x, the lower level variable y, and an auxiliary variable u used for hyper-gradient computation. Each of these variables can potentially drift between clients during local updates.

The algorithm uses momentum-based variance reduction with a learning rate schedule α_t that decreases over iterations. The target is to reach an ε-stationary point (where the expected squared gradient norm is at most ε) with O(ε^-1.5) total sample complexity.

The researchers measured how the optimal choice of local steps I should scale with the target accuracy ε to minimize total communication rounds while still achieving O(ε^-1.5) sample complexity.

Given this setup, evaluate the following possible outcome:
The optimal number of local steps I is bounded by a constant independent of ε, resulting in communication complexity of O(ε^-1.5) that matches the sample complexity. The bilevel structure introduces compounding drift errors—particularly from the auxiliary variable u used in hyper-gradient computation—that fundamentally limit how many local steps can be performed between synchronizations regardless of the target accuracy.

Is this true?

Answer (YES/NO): NO